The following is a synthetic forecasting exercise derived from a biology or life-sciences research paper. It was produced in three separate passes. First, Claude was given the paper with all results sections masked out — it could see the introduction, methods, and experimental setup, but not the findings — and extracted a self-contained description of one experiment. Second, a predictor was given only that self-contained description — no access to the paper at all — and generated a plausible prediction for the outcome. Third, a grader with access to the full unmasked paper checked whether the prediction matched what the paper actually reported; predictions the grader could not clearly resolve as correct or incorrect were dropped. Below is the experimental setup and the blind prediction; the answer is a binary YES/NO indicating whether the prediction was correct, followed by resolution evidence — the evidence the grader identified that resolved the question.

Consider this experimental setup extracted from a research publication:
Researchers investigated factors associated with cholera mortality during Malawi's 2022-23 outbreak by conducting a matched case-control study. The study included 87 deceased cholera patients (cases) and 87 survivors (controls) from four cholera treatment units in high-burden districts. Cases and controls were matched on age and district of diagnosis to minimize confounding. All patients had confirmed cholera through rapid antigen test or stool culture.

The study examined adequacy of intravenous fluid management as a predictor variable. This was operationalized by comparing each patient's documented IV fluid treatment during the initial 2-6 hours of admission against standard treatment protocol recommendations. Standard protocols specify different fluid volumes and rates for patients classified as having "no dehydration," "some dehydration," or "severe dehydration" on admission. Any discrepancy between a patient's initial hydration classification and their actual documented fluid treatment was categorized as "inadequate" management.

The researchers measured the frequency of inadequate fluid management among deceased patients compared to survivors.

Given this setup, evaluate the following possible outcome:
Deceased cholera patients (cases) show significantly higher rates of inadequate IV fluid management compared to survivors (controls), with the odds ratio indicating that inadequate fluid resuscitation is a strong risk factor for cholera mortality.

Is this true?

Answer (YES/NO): YES